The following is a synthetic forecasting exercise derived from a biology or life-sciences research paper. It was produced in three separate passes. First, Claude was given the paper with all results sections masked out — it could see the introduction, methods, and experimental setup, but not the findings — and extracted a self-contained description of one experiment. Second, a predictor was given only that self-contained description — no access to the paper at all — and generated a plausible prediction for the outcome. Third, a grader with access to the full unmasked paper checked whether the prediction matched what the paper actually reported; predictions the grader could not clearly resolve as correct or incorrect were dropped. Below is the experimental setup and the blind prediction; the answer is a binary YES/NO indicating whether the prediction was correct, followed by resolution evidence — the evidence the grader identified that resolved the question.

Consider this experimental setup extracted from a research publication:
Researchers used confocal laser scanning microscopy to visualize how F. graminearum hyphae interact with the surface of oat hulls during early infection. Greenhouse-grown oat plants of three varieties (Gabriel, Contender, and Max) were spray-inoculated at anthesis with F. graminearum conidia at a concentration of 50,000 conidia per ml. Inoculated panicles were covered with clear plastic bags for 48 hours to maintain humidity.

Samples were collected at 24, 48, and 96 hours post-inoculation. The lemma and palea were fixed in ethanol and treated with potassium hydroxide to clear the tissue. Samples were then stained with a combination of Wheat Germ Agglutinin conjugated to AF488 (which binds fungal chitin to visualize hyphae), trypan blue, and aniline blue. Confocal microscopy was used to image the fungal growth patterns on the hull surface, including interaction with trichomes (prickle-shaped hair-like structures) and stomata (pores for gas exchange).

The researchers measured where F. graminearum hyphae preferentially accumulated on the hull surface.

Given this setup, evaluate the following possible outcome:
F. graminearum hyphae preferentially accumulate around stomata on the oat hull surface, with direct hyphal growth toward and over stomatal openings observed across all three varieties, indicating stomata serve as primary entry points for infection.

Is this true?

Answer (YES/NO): NO